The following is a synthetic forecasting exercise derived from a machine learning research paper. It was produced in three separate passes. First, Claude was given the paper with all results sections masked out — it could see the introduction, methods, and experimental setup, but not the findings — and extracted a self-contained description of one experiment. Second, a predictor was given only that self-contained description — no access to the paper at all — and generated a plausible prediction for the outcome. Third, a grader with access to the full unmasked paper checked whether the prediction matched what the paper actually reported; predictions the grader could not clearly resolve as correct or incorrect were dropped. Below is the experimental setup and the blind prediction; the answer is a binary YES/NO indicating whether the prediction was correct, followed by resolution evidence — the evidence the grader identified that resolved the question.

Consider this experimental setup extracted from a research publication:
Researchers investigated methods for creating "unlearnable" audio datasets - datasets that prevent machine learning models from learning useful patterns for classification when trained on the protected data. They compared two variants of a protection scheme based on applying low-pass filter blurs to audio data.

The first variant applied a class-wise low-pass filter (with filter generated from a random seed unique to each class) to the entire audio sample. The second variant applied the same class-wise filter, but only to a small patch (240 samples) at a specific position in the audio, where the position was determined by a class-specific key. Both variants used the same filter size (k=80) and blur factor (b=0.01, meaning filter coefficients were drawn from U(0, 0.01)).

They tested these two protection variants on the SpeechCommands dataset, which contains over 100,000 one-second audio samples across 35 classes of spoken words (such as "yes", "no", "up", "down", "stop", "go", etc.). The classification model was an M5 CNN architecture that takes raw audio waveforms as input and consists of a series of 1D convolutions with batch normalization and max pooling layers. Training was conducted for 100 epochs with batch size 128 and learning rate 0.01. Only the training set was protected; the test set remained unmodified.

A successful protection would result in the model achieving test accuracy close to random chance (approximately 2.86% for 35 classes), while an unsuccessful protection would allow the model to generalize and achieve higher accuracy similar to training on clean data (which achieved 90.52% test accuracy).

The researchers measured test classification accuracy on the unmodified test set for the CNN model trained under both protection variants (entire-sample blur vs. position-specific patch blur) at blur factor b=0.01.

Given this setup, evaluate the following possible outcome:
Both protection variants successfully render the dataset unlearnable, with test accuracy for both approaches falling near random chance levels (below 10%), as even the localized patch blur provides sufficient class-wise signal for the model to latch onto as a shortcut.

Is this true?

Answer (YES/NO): NO